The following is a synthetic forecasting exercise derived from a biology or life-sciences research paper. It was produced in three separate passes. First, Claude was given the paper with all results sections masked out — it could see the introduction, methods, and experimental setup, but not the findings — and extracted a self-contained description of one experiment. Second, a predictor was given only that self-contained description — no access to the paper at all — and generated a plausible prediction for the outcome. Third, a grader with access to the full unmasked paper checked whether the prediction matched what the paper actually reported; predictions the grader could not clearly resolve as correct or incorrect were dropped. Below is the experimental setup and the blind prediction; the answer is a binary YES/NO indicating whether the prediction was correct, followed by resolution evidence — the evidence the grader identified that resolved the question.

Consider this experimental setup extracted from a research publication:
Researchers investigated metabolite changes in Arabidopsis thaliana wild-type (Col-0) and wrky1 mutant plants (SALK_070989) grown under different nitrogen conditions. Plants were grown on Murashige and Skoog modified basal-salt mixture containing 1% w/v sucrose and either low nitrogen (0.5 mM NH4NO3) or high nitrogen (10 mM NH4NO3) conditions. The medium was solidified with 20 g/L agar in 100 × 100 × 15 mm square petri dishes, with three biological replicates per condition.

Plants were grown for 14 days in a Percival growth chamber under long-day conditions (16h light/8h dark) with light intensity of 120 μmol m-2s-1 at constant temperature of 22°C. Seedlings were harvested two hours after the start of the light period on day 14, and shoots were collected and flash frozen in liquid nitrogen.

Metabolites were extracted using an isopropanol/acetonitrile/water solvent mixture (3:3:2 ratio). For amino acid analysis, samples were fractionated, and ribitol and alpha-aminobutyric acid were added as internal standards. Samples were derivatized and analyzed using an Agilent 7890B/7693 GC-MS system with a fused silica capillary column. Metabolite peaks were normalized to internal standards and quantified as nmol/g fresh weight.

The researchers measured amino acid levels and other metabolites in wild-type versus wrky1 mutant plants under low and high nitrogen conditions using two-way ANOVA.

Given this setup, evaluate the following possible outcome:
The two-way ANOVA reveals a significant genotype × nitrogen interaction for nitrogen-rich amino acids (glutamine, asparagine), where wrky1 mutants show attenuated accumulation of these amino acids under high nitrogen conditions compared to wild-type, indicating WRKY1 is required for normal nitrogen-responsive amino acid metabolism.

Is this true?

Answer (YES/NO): NO